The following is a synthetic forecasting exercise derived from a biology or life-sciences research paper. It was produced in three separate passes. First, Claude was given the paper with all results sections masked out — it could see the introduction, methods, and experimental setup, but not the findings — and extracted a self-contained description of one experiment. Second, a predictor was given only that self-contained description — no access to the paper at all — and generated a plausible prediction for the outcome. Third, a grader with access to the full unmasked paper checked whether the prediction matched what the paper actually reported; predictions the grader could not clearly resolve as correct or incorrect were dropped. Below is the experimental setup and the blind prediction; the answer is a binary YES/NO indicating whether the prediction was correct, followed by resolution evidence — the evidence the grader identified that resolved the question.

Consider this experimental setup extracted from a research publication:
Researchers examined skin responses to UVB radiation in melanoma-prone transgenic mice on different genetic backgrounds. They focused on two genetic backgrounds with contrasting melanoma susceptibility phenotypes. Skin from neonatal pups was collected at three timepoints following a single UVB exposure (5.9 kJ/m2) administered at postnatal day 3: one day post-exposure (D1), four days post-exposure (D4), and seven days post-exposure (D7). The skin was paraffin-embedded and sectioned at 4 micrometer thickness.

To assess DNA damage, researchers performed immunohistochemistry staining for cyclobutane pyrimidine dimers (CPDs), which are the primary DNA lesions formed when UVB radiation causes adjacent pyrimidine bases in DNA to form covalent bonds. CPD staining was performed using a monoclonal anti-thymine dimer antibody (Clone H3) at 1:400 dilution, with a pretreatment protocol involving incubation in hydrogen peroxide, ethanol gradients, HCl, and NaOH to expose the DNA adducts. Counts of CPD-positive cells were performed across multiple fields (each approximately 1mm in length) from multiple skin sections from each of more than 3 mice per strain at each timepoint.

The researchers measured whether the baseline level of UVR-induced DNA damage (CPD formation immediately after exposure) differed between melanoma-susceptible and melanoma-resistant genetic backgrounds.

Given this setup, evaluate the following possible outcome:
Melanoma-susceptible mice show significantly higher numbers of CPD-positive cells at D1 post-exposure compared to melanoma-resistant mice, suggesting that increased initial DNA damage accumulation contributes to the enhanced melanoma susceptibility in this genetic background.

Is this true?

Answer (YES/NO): NO